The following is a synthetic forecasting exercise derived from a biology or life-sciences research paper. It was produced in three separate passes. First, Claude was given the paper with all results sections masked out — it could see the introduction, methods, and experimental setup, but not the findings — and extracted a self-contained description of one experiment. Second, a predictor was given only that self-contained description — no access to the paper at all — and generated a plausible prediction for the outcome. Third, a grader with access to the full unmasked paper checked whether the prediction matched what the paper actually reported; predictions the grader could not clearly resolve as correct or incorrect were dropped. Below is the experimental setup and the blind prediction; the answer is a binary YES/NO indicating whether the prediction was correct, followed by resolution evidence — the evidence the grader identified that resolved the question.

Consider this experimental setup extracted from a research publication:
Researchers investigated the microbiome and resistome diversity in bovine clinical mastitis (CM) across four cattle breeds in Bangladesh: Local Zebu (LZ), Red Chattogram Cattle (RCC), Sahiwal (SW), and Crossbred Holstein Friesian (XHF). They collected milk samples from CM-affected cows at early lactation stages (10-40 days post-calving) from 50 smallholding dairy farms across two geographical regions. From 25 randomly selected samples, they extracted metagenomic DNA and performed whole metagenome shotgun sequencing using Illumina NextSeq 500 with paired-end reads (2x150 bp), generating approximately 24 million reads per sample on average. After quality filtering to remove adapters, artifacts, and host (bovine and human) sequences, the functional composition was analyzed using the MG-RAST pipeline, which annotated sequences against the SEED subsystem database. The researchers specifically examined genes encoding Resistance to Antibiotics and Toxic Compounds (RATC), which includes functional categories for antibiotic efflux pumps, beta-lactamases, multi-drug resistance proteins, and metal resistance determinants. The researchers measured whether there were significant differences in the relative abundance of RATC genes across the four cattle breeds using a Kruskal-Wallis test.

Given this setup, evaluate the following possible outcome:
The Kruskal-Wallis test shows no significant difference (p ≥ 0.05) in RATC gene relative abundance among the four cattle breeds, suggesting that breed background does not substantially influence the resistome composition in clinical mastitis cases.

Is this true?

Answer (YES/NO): YES